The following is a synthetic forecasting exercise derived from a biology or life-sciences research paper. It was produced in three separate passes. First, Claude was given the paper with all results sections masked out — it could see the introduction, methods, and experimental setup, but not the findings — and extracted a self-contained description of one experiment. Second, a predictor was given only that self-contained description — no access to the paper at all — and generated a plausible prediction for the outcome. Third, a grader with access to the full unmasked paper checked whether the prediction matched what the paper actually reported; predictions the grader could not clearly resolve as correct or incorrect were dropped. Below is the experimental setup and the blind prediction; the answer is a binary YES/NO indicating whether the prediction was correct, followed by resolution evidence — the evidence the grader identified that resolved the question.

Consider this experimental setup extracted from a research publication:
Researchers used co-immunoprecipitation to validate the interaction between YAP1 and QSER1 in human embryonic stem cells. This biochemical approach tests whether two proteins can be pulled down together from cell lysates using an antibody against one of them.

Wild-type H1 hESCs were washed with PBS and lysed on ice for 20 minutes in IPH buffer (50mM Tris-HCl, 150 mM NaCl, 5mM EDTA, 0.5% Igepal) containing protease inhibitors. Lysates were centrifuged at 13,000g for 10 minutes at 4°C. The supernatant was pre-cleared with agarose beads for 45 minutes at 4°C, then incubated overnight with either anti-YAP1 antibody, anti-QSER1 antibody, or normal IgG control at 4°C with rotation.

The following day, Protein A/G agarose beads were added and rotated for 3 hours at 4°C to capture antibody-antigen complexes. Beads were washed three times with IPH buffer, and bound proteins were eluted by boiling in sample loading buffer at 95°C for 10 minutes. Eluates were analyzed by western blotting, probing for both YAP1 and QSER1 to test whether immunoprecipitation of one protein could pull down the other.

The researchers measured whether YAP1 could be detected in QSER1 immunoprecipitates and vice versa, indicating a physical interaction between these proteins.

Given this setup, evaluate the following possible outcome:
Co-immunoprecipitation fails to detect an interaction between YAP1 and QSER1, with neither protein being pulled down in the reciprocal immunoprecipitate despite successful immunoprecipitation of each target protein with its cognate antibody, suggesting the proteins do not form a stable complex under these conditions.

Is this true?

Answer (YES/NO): NO